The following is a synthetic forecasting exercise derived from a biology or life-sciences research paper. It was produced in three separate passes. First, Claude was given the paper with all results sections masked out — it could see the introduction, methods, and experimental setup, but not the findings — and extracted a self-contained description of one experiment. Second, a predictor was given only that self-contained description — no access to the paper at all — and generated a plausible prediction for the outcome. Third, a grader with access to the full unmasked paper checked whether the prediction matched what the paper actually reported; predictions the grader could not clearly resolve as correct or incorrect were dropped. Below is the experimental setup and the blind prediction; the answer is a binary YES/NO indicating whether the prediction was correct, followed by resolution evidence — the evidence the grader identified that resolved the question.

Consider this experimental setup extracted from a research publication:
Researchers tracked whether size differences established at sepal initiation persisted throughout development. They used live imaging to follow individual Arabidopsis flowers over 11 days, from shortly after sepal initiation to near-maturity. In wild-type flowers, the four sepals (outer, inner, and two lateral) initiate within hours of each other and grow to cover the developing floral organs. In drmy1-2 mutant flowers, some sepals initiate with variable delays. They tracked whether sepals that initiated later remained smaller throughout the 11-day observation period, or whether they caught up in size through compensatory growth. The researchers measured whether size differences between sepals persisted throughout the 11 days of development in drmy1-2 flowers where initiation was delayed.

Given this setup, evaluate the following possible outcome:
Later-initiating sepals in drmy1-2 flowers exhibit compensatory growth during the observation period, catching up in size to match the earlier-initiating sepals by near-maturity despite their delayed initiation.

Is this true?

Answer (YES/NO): NO